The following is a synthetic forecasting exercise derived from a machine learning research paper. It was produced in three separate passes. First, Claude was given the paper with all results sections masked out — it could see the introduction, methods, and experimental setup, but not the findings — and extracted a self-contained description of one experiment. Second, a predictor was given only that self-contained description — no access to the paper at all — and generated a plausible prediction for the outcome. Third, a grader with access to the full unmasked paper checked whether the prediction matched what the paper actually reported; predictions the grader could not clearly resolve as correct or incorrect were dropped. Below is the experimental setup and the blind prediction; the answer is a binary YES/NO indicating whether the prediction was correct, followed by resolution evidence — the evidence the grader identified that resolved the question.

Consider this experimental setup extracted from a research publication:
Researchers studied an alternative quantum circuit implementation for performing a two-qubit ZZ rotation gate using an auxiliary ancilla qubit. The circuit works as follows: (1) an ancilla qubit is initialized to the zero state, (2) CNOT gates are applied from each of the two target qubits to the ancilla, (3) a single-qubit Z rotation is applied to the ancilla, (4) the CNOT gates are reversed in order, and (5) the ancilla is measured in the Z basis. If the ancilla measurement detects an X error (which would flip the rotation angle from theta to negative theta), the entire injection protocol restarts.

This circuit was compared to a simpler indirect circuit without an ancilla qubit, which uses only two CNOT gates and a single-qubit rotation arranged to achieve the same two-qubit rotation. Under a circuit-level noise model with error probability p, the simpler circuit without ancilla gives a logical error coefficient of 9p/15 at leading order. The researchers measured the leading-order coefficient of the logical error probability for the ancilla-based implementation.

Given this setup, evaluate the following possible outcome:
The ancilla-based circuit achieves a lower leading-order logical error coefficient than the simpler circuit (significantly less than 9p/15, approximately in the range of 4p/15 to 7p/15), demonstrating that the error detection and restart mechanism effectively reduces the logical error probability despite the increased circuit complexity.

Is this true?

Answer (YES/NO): YES